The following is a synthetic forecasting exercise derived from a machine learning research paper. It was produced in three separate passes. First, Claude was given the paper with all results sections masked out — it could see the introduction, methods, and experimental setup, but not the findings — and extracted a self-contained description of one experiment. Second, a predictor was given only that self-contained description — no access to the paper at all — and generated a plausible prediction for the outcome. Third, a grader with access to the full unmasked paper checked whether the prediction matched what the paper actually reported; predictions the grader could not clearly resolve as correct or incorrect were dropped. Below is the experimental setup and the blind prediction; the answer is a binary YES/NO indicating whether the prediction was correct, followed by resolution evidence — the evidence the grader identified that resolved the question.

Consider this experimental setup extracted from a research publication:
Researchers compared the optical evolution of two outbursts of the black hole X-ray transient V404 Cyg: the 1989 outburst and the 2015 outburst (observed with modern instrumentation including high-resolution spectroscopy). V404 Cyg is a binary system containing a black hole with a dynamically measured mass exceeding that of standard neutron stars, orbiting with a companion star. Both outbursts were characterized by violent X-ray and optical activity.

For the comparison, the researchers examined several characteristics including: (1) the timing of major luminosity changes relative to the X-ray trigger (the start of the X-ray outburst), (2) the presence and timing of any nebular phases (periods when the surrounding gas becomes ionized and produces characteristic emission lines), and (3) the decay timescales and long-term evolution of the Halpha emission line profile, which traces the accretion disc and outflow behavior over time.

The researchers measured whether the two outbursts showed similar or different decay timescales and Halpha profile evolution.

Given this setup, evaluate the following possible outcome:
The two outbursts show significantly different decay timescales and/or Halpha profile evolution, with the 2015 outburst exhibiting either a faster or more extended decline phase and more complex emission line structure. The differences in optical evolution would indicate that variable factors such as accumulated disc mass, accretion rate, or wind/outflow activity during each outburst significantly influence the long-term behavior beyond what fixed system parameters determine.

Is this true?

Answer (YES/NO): YES